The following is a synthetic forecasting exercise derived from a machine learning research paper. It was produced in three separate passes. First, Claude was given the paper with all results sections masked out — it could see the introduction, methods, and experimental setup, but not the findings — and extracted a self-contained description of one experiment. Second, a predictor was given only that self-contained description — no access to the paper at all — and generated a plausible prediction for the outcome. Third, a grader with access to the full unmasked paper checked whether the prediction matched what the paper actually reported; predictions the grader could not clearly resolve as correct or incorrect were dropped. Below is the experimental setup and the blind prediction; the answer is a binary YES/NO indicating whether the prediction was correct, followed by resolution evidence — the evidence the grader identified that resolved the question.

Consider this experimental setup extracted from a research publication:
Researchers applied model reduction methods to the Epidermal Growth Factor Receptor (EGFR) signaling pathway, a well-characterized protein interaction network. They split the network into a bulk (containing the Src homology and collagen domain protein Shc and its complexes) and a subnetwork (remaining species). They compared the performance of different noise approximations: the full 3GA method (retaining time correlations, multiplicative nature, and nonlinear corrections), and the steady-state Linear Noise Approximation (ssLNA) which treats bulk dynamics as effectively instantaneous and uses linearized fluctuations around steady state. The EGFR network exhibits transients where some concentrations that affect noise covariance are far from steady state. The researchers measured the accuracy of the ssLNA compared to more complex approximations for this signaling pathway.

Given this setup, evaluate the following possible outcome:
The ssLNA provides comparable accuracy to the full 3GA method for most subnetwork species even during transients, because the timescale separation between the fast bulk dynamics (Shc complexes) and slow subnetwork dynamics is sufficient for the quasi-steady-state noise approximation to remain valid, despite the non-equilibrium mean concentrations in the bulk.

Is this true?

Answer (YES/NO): NO